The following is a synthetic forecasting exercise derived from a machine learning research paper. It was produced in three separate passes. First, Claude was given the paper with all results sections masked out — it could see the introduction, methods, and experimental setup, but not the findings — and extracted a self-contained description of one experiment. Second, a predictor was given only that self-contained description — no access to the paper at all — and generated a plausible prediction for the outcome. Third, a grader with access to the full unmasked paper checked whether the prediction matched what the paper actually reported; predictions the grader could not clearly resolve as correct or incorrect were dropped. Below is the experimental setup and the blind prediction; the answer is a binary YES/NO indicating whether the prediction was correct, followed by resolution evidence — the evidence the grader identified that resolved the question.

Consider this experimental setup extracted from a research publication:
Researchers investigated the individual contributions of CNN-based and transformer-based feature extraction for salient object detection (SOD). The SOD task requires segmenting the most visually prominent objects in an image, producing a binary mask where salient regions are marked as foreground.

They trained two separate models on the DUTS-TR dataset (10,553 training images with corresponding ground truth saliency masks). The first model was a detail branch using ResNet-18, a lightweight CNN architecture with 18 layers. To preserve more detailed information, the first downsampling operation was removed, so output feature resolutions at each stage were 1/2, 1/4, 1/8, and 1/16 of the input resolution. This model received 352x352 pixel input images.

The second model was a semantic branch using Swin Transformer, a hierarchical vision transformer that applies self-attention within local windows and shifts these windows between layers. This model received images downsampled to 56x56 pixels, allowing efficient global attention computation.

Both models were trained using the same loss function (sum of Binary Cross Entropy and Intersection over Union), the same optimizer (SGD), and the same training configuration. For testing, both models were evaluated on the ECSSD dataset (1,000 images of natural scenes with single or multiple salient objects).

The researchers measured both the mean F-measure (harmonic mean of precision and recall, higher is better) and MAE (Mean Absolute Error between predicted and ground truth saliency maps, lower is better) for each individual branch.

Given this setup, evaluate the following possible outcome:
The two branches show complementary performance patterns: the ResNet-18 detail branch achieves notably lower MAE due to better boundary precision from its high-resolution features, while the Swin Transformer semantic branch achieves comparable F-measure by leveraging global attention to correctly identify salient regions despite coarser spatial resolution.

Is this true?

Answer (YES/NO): NO